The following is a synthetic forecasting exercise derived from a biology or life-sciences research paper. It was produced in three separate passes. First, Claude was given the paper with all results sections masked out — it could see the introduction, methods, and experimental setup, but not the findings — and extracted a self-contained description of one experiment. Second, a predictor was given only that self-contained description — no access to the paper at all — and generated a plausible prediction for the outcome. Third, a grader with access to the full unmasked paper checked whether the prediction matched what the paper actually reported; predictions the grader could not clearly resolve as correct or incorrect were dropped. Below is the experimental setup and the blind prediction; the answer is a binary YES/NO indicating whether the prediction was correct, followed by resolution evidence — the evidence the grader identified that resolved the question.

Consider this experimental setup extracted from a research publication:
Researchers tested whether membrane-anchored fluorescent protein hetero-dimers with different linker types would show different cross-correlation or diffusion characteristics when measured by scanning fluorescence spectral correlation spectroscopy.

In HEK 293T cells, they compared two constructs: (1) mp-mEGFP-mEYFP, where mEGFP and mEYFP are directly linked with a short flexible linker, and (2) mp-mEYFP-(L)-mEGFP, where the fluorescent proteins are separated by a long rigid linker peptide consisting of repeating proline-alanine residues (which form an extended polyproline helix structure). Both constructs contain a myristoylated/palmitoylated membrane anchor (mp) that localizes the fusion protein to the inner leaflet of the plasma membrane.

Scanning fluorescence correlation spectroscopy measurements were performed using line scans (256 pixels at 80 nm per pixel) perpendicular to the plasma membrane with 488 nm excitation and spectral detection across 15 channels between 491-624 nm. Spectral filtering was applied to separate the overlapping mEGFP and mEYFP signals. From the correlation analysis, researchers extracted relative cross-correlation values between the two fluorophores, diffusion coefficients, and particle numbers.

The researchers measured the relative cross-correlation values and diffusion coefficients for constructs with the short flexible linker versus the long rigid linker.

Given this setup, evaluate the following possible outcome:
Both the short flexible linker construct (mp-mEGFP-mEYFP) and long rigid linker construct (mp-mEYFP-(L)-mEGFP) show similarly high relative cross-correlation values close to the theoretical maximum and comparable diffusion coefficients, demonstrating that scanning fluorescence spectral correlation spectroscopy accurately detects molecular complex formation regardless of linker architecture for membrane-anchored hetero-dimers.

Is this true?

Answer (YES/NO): NO